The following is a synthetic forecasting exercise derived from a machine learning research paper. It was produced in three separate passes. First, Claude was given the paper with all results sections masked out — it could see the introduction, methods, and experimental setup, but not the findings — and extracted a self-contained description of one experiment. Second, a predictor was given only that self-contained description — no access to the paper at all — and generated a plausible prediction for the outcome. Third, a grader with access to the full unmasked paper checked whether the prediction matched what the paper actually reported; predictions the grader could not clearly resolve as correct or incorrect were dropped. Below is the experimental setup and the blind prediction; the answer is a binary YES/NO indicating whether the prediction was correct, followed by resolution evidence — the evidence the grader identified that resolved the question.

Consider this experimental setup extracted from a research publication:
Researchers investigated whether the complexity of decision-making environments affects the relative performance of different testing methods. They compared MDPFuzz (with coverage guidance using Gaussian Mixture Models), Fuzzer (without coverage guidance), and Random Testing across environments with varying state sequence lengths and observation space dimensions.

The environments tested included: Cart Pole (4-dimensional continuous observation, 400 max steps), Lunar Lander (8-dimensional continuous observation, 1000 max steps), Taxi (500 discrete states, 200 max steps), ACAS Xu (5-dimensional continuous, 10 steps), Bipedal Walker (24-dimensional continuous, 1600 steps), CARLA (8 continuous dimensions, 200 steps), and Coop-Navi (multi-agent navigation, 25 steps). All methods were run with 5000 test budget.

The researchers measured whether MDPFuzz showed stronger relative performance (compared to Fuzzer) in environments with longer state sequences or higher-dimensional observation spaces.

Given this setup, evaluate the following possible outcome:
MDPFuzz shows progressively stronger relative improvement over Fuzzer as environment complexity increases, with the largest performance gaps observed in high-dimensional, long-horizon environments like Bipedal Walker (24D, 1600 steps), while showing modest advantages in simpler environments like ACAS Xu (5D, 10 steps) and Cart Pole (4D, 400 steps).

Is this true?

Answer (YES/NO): NO